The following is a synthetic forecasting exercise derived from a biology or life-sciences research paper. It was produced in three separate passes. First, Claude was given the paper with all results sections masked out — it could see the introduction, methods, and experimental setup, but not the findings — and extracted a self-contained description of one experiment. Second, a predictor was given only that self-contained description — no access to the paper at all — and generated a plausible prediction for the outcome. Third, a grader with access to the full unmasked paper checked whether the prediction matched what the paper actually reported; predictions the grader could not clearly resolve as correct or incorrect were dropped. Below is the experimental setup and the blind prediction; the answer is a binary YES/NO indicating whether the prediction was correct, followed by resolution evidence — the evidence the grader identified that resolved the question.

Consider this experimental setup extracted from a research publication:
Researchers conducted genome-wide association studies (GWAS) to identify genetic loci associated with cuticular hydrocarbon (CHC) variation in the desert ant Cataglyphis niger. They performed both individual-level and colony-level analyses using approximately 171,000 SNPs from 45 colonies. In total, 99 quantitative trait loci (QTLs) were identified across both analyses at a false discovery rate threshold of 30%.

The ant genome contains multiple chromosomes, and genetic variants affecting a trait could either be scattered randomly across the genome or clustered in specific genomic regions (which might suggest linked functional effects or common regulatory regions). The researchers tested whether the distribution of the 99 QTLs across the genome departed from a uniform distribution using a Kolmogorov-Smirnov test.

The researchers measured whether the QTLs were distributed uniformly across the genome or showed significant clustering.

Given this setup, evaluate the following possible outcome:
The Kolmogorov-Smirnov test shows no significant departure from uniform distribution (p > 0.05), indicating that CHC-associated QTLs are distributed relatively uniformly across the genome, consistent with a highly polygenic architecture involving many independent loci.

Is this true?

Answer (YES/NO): NO